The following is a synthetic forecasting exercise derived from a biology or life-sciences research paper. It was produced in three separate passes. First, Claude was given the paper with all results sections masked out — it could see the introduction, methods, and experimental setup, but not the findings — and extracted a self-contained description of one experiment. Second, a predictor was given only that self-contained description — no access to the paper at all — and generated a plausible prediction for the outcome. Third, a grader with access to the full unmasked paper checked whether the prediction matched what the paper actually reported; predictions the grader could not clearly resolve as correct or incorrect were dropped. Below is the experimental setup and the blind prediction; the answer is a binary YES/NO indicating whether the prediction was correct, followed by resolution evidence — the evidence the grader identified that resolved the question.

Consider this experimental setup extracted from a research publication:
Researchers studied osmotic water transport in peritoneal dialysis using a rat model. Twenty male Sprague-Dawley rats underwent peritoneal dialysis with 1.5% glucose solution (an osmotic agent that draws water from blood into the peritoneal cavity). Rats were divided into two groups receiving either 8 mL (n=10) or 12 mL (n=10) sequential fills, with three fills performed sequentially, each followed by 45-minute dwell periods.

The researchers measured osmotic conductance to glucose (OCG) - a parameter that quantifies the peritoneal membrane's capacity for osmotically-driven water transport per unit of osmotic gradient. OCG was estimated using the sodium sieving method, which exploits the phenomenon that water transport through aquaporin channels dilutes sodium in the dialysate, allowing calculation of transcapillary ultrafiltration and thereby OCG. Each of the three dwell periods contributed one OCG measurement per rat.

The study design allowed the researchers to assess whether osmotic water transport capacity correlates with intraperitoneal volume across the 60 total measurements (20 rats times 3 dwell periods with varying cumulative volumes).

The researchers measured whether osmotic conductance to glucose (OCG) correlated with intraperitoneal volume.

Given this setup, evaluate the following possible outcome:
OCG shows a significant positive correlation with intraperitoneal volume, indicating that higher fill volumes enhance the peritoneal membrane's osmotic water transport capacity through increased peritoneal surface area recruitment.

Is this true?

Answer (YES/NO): YES